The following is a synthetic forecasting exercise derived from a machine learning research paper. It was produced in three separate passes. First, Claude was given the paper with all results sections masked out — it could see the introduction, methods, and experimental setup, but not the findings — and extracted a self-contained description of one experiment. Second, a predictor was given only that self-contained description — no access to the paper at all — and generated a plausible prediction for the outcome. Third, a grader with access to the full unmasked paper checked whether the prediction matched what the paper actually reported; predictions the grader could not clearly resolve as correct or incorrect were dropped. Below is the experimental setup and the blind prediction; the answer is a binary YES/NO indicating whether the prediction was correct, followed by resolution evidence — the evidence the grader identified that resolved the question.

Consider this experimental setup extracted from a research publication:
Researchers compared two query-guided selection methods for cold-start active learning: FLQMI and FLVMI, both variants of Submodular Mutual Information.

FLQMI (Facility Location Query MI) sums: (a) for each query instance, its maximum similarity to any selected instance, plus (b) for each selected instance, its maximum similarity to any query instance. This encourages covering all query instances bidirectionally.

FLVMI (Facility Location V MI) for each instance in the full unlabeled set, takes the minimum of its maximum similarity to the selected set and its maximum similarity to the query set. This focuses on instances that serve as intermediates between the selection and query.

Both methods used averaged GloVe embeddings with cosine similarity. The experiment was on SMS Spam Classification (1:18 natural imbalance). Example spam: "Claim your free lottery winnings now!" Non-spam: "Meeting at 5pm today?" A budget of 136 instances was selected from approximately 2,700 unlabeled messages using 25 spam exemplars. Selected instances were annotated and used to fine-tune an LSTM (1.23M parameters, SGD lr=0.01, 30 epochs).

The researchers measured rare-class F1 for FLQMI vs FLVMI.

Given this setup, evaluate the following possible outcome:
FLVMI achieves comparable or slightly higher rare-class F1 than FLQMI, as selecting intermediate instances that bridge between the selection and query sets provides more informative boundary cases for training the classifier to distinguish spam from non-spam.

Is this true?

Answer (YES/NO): NO